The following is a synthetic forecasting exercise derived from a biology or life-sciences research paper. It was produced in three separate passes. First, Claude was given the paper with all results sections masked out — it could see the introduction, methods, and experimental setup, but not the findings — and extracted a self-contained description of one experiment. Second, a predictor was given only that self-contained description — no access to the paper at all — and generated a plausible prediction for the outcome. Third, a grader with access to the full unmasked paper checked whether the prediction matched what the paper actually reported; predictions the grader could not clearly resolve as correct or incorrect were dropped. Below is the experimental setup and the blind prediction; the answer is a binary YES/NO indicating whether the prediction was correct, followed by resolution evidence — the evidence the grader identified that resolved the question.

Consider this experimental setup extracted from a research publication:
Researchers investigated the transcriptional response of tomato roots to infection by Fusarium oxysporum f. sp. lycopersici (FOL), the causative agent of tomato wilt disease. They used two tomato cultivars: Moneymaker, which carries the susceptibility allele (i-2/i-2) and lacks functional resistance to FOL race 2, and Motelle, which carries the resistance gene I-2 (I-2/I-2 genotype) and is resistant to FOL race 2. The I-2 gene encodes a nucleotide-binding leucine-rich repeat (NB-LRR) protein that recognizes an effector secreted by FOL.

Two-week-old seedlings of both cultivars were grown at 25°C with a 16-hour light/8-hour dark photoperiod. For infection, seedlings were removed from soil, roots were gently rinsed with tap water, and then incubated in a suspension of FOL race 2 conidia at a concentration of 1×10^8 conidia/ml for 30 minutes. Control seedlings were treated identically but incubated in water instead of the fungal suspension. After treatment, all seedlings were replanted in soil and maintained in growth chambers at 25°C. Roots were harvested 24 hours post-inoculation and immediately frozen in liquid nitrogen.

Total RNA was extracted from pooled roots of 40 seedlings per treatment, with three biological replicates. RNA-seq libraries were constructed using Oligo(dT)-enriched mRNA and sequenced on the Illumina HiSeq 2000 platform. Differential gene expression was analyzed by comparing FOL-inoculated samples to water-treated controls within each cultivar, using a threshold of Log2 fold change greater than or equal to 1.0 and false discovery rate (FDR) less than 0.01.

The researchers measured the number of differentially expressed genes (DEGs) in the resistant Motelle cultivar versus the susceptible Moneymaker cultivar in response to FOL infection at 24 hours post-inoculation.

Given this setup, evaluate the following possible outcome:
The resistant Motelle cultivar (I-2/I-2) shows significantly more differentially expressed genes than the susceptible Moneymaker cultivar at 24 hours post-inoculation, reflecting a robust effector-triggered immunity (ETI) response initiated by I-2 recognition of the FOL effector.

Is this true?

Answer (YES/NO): YES